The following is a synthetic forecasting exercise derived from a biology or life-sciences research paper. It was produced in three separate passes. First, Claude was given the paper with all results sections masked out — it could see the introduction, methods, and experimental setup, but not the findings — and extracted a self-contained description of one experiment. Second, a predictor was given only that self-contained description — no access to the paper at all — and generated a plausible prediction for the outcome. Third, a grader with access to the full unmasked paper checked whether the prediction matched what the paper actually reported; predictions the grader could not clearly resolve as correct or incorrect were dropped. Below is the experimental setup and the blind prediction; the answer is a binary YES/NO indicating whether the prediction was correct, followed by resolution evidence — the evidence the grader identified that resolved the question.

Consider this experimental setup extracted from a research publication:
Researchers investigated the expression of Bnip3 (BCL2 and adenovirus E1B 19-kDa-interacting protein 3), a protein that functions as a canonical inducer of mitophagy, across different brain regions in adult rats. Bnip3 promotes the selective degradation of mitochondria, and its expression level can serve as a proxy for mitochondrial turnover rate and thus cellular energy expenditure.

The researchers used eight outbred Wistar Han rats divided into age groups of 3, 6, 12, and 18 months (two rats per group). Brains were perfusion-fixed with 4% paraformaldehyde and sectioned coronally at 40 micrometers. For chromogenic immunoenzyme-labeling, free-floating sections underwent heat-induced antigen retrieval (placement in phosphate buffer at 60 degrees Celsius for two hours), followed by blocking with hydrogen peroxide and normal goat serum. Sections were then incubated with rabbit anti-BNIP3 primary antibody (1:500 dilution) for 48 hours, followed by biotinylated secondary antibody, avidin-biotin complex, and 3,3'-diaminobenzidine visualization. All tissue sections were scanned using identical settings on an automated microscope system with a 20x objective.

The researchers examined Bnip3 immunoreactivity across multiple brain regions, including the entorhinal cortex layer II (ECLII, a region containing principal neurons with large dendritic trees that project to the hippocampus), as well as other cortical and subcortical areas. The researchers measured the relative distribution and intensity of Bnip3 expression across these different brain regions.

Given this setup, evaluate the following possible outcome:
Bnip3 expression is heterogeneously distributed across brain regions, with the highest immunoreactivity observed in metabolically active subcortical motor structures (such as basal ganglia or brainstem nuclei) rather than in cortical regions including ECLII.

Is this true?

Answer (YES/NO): NO